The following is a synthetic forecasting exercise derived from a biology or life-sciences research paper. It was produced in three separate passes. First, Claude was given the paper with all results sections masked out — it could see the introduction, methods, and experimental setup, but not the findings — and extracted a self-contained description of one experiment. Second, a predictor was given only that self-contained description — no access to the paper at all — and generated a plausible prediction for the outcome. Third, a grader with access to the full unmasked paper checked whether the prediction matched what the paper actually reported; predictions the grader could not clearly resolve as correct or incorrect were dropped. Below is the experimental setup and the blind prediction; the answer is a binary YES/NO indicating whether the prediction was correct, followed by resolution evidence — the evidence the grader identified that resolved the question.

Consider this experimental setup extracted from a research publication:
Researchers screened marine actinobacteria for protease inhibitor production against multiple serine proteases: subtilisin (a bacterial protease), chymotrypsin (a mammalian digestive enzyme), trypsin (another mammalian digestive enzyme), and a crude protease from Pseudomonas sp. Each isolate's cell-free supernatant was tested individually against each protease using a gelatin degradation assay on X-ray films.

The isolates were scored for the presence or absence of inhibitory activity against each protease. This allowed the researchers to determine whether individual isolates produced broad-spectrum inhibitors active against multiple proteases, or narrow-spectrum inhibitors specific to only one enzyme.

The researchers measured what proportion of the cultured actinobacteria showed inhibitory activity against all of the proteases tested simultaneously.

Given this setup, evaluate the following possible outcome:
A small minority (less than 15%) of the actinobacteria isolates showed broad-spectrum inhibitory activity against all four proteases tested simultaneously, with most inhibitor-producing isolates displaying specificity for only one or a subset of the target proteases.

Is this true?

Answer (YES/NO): NO